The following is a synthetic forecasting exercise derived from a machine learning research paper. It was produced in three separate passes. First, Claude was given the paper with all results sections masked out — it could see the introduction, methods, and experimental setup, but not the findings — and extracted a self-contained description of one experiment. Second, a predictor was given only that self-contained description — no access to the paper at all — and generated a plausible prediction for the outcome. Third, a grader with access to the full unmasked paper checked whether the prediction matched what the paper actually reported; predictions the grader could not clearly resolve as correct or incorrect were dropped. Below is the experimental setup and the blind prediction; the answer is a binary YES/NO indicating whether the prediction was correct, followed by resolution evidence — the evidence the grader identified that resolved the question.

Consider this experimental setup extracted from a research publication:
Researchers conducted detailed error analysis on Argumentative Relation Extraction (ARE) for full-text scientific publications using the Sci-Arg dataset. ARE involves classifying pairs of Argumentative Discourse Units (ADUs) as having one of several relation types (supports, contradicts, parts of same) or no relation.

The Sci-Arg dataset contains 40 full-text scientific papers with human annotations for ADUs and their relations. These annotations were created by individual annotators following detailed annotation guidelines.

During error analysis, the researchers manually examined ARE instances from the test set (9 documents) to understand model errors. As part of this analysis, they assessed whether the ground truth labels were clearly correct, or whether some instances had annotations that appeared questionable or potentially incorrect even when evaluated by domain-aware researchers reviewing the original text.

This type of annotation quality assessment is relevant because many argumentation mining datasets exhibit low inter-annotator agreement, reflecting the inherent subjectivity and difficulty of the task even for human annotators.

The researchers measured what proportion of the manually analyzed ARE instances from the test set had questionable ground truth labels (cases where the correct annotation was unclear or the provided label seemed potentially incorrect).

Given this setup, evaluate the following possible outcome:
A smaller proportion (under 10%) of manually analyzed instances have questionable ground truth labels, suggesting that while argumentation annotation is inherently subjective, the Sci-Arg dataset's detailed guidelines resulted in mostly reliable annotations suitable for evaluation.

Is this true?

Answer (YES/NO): NO